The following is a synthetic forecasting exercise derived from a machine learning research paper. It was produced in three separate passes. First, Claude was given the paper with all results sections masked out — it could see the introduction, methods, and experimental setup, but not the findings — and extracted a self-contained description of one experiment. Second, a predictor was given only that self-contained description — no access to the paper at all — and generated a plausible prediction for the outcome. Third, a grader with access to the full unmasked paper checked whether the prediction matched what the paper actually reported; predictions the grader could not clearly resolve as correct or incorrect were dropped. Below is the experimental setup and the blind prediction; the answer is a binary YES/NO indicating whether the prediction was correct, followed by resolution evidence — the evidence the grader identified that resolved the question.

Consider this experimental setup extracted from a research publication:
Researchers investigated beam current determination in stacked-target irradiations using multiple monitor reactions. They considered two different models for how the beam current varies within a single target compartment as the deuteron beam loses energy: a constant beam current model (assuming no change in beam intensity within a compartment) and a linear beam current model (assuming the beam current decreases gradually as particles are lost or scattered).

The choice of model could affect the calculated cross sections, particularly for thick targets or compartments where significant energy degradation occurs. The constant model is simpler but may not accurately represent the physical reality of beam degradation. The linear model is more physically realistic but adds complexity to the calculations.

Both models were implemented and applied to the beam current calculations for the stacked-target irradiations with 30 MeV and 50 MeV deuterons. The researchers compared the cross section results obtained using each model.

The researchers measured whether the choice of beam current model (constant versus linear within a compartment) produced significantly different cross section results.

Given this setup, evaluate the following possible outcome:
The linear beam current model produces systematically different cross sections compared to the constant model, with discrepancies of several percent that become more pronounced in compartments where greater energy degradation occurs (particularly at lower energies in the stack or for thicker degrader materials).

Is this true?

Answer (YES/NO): NO